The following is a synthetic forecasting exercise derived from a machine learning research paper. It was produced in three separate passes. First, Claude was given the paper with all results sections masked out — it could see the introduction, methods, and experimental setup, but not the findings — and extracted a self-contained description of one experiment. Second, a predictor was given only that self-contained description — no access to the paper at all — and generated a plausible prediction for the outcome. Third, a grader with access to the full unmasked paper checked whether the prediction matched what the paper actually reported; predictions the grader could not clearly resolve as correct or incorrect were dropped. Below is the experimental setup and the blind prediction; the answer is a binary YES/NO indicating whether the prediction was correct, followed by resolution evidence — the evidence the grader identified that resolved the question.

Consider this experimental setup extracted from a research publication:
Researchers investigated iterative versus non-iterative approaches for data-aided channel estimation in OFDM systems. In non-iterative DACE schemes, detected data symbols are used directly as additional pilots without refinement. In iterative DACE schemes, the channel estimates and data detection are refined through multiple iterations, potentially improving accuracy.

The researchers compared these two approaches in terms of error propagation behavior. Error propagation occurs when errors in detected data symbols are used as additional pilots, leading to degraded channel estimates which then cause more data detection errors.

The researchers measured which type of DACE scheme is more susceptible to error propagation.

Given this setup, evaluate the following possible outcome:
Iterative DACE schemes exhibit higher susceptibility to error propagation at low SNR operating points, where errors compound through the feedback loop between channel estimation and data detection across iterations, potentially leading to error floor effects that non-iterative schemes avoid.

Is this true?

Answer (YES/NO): NO